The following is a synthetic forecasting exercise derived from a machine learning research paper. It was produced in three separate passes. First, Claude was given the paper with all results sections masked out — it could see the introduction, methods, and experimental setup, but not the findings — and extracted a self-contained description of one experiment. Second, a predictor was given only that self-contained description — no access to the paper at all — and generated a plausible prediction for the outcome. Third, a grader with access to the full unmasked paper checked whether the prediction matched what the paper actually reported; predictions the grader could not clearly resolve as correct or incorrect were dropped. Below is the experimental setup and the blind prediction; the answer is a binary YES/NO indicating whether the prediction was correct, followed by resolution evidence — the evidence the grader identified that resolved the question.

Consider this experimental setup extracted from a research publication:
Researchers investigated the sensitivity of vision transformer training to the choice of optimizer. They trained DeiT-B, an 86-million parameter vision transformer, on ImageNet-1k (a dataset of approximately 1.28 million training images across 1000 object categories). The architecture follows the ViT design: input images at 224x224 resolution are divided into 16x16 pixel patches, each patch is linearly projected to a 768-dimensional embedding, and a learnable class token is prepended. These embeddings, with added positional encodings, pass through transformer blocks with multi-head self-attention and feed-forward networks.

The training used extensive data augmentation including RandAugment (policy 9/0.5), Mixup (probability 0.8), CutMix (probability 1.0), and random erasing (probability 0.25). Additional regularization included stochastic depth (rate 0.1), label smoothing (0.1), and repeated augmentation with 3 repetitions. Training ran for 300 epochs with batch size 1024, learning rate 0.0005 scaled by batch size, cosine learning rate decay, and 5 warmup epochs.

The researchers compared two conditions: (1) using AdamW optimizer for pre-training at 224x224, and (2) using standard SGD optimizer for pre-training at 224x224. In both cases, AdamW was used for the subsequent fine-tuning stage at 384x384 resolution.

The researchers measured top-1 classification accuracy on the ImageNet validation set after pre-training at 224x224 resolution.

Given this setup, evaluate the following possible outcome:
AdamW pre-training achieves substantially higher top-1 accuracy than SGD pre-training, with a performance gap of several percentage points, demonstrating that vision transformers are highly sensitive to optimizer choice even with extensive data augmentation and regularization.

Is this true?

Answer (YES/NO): YES